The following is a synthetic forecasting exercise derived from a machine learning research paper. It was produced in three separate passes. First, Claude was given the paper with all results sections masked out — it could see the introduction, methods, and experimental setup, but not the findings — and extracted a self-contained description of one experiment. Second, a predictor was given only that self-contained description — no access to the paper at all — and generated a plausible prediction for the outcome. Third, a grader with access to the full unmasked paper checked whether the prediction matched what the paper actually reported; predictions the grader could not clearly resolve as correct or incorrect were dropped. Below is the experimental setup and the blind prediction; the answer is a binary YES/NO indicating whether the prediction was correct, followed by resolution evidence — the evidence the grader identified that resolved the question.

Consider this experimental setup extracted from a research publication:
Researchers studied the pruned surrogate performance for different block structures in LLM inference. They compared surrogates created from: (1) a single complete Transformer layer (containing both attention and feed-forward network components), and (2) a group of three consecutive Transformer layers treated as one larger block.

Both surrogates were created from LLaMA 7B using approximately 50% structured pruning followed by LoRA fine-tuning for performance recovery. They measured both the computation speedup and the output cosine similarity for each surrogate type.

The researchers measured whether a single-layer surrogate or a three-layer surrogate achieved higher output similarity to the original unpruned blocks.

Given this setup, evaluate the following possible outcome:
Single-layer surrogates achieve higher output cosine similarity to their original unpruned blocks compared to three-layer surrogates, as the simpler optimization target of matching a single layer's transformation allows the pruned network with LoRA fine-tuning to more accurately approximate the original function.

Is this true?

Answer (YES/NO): YES